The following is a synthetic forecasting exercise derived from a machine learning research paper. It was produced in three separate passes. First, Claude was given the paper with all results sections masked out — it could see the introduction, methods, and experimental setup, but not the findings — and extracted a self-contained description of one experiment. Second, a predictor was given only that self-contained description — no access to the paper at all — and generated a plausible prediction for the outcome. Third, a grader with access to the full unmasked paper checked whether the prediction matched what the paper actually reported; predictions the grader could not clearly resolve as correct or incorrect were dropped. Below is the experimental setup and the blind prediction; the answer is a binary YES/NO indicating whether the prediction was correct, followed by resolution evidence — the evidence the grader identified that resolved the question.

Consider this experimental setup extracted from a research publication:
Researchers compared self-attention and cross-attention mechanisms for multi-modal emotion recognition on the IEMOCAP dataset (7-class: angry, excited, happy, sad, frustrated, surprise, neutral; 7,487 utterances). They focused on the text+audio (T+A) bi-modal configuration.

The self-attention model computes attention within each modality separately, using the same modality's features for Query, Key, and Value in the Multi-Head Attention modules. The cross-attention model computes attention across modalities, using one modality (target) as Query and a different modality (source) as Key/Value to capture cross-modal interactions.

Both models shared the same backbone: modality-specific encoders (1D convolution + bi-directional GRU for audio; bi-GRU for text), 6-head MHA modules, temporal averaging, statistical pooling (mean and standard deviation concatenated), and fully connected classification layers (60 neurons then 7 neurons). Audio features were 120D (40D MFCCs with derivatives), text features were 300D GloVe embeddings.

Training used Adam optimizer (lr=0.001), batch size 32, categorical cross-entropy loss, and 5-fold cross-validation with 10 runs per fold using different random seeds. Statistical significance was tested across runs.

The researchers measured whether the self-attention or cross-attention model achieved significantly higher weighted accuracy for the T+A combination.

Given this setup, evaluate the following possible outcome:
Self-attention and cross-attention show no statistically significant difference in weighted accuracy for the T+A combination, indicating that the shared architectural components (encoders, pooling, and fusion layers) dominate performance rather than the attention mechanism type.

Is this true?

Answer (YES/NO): NO